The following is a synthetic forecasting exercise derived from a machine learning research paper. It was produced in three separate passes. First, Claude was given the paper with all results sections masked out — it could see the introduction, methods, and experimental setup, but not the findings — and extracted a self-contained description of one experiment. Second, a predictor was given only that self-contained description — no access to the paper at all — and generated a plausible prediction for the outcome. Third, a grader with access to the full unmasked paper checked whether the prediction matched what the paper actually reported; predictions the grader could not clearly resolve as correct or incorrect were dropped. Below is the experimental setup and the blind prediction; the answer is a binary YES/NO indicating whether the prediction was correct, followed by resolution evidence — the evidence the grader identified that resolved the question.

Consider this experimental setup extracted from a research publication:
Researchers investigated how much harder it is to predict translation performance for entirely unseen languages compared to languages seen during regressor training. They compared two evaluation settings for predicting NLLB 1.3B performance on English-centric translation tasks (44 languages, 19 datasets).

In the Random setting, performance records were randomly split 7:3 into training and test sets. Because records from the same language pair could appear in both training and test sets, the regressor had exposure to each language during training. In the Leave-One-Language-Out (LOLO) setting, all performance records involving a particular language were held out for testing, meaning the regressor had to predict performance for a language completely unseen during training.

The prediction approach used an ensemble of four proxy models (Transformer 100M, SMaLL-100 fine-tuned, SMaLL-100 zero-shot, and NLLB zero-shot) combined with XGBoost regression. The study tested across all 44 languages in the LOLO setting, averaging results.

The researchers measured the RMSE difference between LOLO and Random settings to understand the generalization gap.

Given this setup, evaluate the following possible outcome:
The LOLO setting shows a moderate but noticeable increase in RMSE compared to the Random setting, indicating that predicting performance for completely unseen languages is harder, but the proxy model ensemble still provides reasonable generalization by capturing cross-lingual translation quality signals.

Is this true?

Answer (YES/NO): NO